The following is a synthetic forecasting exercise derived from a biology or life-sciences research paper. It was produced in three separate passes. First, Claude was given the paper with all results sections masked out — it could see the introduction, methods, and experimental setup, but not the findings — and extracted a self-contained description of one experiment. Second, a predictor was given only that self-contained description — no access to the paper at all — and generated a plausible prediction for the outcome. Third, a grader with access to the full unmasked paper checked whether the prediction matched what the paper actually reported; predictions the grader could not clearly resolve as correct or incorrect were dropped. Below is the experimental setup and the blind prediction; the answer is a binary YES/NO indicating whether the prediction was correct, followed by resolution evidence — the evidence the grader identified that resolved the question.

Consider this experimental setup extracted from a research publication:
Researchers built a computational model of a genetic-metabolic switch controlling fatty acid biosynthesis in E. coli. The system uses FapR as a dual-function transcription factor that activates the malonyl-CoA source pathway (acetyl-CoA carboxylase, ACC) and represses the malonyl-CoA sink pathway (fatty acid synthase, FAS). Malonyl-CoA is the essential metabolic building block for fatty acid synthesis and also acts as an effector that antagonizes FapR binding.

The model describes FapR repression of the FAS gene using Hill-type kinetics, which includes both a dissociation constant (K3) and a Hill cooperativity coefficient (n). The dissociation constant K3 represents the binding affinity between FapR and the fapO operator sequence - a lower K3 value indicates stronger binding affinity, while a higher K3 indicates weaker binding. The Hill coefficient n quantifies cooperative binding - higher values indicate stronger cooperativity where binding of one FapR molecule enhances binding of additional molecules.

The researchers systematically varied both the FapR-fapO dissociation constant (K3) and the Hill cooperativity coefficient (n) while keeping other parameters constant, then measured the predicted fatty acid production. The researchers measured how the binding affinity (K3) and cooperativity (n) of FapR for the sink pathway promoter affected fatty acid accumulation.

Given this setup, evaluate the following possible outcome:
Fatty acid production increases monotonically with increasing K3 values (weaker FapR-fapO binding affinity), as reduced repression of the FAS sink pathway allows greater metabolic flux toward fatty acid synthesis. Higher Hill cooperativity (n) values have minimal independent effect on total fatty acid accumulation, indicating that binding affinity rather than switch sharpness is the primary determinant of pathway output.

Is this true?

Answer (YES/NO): NO